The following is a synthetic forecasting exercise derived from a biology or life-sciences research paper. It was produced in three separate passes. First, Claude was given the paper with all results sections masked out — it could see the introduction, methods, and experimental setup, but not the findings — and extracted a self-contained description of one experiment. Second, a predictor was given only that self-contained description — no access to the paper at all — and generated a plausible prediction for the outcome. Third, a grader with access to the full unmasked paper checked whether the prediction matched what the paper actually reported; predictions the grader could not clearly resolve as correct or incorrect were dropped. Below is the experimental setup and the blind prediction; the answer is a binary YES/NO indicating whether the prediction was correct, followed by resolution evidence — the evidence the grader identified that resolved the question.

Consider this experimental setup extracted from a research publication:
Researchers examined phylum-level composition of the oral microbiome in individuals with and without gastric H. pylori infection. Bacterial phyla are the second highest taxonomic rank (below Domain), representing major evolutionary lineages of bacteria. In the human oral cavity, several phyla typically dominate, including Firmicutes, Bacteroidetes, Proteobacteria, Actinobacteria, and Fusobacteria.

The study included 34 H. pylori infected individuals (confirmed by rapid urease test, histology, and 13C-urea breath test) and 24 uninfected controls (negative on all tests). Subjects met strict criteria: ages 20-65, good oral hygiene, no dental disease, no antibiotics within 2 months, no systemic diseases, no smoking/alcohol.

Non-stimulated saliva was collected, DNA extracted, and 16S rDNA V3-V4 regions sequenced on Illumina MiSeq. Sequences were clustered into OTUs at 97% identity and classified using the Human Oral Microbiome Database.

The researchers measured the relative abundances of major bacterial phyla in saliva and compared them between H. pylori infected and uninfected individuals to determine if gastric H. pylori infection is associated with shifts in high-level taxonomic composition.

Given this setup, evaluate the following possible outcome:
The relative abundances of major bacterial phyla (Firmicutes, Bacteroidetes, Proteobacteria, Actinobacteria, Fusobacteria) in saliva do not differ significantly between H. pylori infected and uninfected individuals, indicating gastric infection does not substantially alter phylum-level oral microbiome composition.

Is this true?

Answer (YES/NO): YES